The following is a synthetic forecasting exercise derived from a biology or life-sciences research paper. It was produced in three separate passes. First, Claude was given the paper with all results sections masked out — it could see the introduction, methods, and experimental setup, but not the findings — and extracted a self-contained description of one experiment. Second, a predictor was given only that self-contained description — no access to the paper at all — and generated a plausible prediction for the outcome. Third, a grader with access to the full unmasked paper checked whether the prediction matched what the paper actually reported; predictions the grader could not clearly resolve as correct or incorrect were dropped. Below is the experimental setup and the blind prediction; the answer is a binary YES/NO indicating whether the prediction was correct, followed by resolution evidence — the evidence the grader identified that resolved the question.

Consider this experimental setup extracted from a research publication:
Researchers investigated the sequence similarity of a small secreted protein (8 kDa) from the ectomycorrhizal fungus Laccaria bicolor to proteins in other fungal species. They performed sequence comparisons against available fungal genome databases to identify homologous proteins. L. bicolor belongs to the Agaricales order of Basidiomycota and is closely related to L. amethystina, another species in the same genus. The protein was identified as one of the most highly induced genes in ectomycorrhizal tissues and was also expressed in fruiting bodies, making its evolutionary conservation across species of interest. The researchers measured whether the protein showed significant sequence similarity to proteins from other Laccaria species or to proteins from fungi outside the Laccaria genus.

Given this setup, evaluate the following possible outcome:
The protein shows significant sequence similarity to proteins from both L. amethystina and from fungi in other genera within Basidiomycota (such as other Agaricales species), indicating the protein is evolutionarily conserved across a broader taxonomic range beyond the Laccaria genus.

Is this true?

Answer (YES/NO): NO